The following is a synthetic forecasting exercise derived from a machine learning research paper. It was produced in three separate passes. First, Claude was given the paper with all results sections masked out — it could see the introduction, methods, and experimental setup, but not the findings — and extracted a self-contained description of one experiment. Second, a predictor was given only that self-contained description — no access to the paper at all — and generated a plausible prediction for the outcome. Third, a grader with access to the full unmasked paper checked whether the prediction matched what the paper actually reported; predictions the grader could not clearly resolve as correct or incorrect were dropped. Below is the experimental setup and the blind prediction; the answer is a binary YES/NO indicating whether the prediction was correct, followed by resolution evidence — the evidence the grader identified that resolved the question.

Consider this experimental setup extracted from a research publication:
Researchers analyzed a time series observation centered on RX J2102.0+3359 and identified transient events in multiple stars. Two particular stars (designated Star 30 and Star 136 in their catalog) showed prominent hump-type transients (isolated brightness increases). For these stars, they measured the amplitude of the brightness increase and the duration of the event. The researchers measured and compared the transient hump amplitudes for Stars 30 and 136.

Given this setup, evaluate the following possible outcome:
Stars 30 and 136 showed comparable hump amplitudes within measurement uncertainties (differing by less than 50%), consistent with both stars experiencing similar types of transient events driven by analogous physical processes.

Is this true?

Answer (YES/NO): NO